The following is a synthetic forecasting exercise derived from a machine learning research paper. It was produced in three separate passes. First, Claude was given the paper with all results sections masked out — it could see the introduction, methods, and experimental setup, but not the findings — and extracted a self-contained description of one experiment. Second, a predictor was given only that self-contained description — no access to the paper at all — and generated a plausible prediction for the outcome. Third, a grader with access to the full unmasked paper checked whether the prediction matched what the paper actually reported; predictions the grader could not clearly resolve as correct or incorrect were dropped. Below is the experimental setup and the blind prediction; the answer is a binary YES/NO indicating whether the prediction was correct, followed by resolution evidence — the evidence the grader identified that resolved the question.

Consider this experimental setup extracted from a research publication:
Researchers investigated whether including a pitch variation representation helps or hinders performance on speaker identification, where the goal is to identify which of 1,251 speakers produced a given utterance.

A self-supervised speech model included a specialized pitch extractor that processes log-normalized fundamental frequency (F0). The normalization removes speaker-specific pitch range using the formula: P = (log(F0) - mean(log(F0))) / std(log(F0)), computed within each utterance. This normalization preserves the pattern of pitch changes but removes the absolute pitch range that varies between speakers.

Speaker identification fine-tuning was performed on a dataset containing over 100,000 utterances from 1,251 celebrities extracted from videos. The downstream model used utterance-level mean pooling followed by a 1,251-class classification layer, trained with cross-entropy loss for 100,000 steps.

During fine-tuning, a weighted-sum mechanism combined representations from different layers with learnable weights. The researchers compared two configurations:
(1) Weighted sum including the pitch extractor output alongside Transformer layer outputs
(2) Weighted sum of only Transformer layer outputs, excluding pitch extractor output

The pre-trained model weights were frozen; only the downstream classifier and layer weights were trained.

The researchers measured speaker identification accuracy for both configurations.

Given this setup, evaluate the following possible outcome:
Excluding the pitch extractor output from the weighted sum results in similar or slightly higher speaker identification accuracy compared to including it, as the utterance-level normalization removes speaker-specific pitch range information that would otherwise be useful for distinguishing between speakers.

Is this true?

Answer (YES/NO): NO